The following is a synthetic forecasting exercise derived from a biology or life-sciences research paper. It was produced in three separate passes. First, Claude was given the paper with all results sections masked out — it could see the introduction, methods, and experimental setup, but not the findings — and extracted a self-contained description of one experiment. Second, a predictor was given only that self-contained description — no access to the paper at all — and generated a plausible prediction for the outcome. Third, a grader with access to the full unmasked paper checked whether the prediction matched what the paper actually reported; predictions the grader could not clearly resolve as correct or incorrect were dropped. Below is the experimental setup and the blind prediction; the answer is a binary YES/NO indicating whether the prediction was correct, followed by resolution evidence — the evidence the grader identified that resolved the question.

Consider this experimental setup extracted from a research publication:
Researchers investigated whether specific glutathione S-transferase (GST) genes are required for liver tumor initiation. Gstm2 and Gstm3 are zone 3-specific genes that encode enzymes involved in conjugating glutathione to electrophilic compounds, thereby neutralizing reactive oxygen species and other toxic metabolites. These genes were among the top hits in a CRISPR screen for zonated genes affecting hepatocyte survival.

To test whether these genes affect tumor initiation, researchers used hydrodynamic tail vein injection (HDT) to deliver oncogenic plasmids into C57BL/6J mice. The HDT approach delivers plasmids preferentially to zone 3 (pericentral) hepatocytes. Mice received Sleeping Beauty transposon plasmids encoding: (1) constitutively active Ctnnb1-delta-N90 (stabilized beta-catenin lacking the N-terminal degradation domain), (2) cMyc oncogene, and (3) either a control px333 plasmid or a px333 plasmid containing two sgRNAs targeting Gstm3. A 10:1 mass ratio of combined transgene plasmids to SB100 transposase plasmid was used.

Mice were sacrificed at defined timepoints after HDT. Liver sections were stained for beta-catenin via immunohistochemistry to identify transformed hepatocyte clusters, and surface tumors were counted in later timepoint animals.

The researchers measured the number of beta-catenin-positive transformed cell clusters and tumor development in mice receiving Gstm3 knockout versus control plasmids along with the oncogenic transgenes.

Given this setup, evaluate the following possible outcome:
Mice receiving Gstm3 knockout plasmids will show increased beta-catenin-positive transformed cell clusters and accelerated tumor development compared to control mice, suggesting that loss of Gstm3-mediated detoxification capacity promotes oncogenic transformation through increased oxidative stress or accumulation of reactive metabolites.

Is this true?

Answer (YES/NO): NO